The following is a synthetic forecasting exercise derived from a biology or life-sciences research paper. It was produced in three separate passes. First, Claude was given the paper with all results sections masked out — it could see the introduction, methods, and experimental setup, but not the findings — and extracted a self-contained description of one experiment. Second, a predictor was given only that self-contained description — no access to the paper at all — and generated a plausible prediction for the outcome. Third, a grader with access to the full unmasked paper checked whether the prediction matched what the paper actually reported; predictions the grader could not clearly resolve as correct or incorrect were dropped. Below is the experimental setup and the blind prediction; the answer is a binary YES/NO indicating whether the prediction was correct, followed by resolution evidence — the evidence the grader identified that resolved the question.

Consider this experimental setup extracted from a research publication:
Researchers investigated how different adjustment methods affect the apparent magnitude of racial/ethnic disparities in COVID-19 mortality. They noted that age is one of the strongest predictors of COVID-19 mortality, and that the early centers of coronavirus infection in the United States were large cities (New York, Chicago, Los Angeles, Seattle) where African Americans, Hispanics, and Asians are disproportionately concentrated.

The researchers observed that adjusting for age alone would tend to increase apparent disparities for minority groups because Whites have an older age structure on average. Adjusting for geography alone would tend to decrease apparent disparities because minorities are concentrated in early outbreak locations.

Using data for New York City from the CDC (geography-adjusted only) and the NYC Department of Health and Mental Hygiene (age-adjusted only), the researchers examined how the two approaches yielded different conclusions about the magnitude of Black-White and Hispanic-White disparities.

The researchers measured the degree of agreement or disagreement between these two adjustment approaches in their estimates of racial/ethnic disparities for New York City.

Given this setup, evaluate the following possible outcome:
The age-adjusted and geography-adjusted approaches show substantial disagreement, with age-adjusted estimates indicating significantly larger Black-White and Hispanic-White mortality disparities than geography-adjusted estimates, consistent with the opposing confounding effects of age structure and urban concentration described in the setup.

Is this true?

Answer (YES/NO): YES